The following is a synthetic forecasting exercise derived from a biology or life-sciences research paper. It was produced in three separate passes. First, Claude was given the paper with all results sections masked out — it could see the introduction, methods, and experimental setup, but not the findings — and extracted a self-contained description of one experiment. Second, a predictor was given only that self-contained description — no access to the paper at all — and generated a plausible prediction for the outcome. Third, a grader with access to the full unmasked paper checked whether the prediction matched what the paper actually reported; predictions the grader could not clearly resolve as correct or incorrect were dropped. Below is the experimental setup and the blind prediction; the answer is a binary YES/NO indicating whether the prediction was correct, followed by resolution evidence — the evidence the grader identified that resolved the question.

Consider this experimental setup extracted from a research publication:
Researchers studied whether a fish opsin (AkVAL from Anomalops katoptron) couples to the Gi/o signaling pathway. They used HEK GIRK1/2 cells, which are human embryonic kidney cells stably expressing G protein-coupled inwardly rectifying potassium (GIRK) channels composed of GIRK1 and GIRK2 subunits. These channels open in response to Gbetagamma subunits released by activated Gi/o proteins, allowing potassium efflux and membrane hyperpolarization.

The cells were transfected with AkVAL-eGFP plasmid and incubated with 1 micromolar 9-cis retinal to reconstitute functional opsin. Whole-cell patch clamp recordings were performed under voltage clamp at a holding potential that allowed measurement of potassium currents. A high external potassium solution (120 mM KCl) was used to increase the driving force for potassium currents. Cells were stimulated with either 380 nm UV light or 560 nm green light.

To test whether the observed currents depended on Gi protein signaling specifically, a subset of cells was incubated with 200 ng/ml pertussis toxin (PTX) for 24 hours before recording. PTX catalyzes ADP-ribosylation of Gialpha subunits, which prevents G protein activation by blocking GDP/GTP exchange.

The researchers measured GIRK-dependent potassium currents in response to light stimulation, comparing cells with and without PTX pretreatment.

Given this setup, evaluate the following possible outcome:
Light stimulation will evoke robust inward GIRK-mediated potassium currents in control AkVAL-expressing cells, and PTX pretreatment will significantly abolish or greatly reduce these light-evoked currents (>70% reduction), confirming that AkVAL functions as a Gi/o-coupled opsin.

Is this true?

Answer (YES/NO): YES